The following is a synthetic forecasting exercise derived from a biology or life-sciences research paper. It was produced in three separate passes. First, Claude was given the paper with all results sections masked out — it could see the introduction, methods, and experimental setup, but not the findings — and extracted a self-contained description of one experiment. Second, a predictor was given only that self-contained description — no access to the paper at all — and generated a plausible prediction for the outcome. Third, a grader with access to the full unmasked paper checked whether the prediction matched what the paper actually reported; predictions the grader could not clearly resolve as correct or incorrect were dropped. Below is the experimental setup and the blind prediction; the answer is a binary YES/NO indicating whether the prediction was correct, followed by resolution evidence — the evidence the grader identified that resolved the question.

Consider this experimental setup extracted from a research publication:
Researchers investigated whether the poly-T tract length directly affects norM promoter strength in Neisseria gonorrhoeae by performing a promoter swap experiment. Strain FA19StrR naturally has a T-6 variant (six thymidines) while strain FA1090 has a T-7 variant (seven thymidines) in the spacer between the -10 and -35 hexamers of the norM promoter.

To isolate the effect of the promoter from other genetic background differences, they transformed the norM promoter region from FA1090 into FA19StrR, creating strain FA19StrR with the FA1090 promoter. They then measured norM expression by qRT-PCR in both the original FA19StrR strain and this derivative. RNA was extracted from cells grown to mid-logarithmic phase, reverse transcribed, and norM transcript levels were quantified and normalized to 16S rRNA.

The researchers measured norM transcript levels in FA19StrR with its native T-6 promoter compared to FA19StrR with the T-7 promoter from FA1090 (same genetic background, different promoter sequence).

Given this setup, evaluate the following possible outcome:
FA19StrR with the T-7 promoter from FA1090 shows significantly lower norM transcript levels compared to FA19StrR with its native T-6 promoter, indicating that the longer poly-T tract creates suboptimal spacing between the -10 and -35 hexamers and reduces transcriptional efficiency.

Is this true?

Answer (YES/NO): NO